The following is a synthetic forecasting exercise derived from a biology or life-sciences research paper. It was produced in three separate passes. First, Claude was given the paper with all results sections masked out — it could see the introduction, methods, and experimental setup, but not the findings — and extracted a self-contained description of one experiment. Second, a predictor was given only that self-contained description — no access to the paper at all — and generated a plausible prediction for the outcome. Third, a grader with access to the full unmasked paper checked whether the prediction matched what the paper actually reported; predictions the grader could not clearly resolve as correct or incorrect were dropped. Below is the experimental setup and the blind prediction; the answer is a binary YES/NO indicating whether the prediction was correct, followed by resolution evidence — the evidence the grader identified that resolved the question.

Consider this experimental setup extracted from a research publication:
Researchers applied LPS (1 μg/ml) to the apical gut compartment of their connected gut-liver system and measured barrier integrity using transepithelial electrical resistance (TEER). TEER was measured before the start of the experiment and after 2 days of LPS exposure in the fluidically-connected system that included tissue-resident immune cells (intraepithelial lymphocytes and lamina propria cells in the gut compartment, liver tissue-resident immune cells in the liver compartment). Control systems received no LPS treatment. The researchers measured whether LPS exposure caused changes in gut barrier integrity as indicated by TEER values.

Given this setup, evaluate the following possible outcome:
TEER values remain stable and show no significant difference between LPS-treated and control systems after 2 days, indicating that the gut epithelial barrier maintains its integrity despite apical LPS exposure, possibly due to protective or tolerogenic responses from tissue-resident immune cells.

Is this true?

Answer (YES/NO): NO